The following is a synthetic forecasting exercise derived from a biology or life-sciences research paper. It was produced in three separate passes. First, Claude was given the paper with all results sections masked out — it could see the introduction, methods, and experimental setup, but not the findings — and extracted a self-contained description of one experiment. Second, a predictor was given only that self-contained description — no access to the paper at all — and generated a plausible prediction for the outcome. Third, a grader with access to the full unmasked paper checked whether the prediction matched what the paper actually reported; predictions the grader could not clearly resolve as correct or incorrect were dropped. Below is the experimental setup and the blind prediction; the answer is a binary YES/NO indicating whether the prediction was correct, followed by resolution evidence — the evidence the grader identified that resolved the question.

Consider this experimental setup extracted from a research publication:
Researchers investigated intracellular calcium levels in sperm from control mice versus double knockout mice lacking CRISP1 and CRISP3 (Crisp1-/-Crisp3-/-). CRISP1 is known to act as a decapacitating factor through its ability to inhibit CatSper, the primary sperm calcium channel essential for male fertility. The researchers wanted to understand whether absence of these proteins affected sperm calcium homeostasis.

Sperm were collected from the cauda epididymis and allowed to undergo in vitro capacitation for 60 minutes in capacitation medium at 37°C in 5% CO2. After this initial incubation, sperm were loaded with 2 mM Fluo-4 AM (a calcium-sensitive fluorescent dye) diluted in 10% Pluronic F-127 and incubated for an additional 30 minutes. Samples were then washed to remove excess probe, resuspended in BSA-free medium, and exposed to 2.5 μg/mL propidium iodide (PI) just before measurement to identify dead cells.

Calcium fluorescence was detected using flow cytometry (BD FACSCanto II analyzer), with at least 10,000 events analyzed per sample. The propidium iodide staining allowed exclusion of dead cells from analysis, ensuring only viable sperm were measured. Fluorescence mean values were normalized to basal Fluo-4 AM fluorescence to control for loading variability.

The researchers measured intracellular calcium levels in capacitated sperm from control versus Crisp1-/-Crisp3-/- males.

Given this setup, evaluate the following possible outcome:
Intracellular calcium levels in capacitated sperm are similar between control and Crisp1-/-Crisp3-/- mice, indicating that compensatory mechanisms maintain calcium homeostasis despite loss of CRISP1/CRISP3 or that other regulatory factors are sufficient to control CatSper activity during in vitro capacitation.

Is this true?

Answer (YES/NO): NO